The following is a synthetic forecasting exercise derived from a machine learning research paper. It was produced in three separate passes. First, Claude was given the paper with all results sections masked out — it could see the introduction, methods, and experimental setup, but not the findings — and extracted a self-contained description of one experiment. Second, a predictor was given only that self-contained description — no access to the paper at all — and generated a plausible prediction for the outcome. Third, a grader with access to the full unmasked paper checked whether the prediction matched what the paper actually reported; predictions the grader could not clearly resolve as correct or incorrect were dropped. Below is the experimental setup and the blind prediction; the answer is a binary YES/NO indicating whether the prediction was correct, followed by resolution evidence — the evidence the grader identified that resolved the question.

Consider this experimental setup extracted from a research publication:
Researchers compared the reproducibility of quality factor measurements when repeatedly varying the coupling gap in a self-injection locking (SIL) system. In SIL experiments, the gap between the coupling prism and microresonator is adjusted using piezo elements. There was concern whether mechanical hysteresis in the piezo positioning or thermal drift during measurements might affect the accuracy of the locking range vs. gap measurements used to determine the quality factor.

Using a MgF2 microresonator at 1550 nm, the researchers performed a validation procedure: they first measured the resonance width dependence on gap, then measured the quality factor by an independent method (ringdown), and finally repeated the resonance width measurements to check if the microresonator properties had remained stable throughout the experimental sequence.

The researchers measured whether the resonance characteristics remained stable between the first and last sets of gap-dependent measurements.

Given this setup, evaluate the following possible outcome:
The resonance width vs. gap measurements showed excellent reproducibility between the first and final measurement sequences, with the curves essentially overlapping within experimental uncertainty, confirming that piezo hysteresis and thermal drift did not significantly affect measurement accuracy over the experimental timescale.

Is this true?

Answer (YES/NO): YES